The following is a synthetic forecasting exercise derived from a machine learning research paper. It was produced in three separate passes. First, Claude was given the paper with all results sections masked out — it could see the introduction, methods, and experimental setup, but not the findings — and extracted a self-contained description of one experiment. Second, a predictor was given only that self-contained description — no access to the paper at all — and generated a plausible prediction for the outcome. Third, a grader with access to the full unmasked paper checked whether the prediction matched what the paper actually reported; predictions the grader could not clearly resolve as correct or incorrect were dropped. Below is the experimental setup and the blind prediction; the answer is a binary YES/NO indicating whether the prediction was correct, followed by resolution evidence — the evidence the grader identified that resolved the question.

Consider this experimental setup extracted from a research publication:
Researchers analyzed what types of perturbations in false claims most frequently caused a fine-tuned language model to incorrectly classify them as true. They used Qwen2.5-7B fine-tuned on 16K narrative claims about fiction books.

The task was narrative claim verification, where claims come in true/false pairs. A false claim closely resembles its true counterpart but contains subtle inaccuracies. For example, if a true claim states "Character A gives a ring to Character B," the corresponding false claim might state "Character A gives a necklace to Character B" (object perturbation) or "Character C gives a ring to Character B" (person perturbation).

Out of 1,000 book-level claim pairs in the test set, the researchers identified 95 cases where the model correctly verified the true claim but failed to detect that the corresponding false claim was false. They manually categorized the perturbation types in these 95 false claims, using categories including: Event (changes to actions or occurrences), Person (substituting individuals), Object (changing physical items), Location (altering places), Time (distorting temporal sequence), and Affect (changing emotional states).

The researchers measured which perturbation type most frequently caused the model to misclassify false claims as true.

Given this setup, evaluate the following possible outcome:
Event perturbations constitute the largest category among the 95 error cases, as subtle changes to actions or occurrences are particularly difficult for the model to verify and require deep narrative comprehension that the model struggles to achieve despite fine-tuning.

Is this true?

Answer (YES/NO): YES